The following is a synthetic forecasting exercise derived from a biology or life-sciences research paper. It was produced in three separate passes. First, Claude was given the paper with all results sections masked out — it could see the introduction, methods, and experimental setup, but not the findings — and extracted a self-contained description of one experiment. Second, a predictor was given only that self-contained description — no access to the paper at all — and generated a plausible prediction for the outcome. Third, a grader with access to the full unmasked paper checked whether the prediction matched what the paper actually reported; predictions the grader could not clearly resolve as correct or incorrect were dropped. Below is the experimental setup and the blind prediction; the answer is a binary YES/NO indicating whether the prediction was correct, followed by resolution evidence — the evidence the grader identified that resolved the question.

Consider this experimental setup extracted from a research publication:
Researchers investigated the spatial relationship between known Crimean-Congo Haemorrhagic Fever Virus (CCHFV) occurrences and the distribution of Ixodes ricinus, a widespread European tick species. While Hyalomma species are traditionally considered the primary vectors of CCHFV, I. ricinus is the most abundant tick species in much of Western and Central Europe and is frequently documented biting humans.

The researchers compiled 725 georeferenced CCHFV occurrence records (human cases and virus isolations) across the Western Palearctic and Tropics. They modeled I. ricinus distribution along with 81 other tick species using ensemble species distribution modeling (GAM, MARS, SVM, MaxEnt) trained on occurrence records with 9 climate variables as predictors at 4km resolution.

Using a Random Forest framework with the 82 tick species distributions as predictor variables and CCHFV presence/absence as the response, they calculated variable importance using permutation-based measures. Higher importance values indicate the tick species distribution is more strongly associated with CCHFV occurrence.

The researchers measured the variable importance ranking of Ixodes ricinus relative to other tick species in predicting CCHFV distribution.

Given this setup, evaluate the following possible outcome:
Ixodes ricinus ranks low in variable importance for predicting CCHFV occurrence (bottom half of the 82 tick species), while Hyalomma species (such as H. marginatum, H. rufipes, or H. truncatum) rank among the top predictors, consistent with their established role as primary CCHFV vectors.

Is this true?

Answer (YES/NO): NO